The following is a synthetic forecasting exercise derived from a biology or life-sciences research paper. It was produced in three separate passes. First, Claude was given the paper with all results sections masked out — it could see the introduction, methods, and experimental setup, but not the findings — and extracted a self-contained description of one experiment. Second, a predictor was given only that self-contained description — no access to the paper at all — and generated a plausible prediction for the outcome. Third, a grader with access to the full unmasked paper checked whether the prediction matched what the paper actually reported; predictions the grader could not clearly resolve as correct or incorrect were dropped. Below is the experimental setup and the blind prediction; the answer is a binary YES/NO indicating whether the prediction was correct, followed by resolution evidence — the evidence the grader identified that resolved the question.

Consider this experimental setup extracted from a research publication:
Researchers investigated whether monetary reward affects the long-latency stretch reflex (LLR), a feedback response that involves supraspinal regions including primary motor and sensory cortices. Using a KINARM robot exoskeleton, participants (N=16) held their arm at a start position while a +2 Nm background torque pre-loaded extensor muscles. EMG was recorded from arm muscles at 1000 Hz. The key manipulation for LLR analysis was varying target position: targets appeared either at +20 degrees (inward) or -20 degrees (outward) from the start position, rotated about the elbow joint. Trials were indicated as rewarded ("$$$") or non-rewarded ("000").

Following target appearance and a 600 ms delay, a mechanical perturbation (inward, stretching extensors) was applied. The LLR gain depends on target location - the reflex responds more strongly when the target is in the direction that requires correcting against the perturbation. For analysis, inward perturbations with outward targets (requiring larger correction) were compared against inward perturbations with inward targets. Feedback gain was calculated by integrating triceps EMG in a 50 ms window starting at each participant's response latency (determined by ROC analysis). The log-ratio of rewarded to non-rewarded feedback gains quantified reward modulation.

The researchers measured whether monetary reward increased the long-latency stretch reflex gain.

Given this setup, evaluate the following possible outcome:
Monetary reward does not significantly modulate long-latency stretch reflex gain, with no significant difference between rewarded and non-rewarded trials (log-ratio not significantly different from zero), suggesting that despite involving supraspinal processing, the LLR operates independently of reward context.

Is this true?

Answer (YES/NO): NO